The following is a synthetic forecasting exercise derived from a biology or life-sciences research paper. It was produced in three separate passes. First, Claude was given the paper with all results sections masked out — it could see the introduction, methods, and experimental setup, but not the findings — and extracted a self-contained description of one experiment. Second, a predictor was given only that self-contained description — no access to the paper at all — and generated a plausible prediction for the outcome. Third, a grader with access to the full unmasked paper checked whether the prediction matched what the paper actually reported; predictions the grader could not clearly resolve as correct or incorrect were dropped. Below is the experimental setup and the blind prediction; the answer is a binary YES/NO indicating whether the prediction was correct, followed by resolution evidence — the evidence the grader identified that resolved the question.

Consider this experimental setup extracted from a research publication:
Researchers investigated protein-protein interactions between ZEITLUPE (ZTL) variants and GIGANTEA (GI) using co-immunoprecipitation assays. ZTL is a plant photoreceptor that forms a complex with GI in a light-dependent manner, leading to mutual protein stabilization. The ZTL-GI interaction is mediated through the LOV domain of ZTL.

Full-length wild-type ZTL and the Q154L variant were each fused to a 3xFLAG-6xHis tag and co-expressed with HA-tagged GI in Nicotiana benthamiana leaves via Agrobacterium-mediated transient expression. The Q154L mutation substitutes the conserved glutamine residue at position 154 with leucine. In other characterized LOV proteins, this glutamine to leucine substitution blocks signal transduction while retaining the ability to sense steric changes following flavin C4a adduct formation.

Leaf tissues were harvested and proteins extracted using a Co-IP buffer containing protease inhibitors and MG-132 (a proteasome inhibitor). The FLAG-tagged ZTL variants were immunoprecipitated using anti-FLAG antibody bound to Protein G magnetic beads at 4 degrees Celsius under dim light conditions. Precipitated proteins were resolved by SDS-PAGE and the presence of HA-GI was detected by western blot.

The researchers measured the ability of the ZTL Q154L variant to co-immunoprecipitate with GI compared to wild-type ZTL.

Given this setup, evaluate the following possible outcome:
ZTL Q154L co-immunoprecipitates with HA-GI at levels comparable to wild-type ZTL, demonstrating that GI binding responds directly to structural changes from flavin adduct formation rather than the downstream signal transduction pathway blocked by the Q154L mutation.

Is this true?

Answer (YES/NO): YES